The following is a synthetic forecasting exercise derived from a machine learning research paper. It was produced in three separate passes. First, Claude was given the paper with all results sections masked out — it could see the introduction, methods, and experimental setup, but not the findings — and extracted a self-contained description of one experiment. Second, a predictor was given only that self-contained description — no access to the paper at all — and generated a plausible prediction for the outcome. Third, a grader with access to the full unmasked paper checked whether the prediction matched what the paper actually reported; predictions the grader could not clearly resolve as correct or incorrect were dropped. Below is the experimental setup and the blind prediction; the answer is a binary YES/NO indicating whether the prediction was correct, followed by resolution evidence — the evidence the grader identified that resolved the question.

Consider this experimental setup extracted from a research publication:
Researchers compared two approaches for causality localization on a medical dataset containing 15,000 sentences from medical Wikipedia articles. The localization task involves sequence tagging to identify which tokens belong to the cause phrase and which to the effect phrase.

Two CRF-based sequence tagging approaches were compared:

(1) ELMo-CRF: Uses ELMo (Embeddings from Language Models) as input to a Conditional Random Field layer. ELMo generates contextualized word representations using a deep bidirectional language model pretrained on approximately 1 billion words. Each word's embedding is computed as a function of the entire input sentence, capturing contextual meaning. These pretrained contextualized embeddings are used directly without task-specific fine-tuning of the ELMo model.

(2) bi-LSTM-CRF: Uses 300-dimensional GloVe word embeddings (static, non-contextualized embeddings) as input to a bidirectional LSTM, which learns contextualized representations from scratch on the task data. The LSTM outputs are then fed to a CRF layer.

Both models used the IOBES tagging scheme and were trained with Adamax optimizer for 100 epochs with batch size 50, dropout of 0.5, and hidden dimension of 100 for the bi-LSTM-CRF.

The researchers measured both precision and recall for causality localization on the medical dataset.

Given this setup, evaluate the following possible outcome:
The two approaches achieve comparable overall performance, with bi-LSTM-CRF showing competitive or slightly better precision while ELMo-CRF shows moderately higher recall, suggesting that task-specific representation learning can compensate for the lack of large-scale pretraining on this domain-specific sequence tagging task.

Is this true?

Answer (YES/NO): NO